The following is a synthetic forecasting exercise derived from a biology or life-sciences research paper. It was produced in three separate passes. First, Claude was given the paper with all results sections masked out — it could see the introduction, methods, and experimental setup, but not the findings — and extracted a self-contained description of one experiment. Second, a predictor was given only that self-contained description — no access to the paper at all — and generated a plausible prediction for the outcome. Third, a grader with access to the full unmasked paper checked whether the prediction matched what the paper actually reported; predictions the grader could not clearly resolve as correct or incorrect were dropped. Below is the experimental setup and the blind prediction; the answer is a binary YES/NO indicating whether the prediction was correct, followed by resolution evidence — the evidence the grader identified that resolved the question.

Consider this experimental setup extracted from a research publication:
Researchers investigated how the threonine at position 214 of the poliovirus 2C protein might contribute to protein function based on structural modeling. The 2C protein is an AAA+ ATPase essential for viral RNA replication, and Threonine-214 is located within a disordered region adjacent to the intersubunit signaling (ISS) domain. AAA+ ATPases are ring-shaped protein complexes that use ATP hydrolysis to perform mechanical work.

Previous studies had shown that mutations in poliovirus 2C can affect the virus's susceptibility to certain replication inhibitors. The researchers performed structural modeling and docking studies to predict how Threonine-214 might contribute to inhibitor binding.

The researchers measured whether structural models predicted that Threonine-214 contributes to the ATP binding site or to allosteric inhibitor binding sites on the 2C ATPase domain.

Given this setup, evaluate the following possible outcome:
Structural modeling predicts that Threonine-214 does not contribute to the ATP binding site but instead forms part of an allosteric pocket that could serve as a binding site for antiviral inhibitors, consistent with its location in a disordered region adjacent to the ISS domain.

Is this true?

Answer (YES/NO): YES